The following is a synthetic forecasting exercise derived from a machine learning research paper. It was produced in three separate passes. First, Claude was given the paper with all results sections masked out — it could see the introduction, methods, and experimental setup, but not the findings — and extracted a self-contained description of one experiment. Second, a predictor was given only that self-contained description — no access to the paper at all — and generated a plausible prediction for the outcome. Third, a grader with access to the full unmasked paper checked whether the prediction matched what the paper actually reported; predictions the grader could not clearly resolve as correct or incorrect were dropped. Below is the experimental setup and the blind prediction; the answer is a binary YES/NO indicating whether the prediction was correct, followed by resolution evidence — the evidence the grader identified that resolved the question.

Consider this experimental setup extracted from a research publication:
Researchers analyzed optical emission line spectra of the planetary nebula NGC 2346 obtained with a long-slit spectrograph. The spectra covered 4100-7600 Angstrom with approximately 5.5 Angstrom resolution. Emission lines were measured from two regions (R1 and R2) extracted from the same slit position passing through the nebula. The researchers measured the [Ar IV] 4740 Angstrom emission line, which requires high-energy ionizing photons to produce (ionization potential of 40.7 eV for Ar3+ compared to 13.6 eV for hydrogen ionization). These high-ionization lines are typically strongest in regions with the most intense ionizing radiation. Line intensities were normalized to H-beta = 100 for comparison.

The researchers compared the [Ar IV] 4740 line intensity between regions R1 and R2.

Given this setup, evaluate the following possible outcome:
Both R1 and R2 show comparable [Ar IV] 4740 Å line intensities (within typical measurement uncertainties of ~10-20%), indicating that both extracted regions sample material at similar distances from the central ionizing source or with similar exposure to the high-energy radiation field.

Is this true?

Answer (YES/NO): NO